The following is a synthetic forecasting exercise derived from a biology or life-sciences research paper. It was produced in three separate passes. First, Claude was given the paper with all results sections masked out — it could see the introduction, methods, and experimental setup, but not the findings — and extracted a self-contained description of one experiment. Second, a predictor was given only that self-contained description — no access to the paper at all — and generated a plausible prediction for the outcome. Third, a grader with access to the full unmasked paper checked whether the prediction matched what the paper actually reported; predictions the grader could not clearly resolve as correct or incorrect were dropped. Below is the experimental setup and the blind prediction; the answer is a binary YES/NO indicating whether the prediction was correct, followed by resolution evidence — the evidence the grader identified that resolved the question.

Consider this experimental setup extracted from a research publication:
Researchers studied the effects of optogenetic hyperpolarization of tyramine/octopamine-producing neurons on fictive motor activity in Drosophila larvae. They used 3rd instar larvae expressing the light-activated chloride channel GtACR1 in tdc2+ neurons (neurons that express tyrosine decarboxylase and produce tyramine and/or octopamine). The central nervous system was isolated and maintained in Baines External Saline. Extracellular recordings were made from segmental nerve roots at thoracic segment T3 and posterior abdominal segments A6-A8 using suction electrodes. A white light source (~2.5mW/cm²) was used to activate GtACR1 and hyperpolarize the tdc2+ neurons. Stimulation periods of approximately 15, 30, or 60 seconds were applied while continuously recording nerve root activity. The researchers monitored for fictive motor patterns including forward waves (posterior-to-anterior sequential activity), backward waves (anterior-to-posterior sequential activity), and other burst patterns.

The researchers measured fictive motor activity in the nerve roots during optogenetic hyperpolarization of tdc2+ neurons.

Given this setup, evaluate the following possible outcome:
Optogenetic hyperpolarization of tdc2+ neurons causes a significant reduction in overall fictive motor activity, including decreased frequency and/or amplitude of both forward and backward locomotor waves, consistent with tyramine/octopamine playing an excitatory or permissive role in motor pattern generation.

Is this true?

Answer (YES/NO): YES